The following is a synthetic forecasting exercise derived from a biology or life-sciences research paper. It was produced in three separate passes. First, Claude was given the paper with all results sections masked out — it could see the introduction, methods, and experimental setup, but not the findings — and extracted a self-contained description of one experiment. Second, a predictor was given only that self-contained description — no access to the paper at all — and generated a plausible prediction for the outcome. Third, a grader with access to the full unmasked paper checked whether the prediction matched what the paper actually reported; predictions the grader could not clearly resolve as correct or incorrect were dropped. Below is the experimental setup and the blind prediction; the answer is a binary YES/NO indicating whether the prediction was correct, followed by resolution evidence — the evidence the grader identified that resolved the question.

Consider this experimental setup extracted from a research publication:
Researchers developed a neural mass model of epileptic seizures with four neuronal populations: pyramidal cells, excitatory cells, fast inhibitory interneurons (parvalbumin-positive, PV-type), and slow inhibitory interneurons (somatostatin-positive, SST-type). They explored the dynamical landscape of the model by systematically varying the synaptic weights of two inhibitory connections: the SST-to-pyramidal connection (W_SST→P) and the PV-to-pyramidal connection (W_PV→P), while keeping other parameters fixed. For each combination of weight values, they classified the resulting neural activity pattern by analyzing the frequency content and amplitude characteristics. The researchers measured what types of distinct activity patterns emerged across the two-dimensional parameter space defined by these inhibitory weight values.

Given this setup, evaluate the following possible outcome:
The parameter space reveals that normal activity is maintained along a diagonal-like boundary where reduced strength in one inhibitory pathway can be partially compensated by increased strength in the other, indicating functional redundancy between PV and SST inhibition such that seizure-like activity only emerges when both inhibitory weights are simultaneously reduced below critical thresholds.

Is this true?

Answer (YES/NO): NO